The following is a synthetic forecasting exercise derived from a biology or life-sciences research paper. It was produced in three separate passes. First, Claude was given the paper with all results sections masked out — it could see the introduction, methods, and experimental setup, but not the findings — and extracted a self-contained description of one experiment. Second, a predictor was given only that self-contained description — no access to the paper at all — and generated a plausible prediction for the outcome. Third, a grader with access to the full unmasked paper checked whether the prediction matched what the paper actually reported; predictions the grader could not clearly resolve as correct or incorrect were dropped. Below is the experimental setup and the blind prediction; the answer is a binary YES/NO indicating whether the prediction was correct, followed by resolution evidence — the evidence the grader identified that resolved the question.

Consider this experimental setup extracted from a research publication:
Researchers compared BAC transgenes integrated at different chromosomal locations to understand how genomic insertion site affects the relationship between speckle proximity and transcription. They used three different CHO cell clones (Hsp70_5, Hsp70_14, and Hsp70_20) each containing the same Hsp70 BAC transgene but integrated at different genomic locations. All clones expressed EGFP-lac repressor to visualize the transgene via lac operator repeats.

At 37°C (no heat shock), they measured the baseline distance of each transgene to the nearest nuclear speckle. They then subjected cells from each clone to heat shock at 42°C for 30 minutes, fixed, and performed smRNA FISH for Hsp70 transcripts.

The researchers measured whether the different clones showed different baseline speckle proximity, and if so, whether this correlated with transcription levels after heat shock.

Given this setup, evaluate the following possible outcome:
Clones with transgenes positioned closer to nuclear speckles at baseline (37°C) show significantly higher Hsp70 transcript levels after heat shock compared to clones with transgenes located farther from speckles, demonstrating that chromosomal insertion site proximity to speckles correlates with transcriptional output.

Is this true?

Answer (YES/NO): NO